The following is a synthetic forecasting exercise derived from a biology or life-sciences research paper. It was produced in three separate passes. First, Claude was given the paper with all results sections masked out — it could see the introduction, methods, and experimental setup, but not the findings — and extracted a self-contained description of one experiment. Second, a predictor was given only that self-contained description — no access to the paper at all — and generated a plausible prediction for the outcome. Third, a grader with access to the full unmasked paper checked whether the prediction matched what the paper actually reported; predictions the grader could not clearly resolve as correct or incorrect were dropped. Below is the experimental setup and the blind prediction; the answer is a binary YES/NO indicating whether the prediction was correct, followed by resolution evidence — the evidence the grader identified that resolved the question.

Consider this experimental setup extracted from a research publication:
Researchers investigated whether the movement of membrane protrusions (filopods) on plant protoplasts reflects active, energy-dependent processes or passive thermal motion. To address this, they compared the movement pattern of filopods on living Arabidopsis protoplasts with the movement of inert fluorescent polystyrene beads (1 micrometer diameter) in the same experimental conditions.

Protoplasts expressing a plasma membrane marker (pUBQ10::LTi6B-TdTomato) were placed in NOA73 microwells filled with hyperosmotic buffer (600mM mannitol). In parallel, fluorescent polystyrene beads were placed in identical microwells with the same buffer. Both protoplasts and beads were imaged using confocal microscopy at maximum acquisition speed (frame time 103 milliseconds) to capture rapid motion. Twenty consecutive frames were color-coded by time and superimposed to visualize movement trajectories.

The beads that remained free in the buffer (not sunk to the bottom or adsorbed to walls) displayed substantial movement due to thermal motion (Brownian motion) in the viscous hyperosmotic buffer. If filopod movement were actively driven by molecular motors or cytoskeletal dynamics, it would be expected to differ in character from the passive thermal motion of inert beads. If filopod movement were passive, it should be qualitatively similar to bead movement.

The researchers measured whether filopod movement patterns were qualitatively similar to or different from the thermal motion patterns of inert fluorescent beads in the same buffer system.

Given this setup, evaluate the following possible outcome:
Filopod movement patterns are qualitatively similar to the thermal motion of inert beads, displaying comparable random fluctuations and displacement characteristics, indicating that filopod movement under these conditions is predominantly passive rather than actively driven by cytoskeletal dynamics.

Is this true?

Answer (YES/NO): YES